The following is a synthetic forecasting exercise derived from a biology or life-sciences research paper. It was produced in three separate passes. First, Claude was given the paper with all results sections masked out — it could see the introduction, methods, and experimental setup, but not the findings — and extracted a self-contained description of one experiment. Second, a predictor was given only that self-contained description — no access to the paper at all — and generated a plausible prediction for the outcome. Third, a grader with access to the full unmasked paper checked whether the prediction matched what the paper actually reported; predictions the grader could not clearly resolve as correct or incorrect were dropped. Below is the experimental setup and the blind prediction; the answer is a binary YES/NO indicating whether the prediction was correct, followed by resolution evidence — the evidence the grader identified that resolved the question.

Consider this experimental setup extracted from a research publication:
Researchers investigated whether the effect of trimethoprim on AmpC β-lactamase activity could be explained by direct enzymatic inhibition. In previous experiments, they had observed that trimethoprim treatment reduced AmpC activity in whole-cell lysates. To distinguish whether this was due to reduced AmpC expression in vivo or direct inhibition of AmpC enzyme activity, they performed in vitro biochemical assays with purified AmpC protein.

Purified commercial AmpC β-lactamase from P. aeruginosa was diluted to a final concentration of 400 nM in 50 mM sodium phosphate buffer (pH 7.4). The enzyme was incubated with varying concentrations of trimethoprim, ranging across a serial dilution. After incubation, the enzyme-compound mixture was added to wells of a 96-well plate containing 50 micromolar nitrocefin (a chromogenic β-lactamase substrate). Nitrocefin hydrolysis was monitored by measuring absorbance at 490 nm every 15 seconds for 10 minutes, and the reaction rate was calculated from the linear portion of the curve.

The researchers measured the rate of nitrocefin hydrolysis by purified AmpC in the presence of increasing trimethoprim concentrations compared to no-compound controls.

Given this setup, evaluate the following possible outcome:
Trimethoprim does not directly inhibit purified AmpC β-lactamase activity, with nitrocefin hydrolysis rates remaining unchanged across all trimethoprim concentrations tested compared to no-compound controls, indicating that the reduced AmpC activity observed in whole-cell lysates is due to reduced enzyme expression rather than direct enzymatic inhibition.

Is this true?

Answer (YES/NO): YES